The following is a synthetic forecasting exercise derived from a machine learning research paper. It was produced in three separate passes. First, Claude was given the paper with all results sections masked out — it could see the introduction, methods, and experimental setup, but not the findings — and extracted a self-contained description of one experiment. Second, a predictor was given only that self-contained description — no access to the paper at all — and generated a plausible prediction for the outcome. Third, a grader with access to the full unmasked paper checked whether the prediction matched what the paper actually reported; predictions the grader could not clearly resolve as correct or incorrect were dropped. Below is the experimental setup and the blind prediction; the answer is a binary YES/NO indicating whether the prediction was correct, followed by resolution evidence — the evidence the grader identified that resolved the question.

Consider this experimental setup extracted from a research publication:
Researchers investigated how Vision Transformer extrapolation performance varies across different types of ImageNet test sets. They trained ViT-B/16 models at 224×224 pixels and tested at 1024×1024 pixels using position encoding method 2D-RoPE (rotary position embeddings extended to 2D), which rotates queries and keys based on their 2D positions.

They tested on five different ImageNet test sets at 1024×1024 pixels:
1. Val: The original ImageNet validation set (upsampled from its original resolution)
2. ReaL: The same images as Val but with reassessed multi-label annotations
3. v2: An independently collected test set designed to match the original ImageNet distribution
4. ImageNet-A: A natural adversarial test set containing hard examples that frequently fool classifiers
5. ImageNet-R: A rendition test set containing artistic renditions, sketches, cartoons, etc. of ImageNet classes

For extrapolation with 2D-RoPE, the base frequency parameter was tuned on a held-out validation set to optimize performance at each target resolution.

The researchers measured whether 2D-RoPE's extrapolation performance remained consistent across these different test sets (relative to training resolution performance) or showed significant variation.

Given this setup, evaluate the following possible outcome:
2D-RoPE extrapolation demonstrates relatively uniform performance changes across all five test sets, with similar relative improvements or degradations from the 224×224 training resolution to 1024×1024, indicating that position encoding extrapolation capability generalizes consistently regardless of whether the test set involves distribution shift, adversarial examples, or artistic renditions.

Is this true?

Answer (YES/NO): NO